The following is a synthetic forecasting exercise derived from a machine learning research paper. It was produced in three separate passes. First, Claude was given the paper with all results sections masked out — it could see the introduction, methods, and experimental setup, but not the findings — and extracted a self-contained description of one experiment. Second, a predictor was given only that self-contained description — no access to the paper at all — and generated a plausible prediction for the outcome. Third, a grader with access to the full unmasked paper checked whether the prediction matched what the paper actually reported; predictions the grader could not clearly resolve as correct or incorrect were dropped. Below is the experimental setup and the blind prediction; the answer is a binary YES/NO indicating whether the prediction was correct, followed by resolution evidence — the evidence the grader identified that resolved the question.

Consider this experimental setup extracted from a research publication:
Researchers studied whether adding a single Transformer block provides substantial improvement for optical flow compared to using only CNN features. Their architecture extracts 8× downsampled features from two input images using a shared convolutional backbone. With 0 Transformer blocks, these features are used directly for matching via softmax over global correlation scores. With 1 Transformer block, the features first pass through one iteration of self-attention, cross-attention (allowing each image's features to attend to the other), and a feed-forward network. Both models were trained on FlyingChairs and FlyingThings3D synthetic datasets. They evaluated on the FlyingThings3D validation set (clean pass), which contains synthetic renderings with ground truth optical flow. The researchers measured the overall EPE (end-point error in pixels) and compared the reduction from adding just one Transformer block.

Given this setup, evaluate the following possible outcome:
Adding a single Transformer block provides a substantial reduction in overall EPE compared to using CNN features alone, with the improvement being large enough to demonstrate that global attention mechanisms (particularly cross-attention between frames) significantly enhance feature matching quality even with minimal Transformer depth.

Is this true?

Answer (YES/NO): YES